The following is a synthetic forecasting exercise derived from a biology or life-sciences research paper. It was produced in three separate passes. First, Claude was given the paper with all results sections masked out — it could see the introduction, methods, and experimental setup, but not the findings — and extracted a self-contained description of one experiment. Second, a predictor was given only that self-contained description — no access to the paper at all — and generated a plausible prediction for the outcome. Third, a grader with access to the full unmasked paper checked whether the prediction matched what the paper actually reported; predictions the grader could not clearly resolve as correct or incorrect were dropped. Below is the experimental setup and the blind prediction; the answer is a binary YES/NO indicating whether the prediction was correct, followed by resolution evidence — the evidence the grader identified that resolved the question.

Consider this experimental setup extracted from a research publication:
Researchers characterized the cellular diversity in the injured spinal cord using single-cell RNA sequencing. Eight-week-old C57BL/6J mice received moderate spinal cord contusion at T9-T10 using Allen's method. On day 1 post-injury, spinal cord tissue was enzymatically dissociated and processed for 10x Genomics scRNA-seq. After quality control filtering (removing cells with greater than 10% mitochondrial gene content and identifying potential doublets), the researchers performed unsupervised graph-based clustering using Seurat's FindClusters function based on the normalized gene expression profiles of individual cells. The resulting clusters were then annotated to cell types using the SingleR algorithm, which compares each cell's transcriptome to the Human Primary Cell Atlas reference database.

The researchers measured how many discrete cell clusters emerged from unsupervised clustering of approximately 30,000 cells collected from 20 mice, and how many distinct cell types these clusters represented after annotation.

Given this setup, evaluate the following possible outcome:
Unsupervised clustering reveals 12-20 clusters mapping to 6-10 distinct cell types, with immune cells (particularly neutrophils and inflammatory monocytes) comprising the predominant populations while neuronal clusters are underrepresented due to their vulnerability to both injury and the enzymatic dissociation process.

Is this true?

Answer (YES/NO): NO